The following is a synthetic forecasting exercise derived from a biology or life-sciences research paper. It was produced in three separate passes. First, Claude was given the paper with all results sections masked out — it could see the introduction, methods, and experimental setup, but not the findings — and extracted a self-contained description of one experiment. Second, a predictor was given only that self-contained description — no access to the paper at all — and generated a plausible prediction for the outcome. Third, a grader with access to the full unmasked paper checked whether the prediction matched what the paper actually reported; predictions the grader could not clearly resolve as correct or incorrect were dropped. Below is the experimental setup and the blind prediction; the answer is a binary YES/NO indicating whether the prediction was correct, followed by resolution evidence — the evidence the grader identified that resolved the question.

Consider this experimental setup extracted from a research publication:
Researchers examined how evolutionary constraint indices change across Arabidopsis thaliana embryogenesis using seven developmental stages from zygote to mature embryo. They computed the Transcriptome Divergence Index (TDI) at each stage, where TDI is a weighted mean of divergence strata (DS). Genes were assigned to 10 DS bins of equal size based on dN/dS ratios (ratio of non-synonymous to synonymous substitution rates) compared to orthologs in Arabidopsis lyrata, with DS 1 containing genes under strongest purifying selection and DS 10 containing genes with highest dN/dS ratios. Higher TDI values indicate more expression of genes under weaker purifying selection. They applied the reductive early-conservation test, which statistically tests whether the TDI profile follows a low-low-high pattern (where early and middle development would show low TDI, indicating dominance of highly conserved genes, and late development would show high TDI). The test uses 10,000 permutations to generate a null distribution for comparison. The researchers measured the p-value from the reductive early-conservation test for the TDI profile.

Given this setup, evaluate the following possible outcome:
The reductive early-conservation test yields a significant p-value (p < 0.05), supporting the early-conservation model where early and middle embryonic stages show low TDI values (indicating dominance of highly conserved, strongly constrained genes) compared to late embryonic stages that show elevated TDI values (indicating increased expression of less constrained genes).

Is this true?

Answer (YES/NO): NO